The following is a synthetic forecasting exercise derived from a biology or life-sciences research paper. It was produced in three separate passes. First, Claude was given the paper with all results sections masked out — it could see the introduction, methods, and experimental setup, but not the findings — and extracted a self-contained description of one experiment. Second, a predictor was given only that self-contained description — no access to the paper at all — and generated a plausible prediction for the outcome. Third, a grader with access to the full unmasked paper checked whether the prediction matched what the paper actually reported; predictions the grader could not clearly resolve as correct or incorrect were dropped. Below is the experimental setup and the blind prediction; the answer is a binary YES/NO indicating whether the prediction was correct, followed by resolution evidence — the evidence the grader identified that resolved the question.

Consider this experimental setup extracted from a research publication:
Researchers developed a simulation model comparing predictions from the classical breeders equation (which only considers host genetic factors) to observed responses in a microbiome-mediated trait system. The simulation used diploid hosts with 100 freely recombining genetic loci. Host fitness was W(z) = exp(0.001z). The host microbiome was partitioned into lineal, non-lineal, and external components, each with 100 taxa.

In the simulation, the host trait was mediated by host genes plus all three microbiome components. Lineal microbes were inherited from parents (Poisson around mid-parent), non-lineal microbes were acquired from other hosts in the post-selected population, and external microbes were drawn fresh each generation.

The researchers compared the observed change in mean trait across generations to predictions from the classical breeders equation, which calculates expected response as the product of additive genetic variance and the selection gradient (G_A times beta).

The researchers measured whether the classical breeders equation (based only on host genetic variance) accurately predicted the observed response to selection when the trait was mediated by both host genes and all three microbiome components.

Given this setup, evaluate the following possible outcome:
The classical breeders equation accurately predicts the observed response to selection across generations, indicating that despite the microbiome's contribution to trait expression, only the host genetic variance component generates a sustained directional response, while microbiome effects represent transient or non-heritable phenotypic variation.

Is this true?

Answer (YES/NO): NO